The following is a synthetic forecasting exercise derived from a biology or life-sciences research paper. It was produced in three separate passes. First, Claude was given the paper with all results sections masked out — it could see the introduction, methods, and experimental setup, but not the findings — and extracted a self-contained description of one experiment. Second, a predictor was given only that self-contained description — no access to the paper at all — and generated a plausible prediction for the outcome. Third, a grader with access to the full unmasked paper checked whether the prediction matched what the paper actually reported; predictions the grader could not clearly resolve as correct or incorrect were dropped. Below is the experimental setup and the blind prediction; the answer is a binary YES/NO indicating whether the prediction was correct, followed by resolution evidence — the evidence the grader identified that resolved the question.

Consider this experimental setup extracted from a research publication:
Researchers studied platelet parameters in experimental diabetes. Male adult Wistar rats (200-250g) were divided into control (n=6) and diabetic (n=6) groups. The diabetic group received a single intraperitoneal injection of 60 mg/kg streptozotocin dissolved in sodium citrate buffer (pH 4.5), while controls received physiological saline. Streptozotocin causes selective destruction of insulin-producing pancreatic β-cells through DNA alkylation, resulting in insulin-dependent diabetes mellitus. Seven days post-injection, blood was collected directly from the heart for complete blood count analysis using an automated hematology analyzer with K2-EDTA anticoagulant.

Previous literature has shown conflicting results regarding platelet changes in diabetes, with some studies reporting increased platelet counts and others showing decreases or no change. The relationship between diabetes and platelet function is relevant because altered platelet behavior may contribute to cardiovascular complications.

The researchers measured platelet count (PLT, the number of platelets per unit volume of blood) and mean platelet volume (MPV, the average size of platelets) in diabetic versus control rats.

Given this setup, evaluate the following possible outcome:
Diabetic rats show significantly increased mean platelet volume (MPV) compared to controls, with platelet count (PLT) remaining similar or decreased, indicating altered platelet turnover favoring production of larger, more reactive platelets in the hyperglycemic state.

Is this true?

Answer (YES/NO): NO